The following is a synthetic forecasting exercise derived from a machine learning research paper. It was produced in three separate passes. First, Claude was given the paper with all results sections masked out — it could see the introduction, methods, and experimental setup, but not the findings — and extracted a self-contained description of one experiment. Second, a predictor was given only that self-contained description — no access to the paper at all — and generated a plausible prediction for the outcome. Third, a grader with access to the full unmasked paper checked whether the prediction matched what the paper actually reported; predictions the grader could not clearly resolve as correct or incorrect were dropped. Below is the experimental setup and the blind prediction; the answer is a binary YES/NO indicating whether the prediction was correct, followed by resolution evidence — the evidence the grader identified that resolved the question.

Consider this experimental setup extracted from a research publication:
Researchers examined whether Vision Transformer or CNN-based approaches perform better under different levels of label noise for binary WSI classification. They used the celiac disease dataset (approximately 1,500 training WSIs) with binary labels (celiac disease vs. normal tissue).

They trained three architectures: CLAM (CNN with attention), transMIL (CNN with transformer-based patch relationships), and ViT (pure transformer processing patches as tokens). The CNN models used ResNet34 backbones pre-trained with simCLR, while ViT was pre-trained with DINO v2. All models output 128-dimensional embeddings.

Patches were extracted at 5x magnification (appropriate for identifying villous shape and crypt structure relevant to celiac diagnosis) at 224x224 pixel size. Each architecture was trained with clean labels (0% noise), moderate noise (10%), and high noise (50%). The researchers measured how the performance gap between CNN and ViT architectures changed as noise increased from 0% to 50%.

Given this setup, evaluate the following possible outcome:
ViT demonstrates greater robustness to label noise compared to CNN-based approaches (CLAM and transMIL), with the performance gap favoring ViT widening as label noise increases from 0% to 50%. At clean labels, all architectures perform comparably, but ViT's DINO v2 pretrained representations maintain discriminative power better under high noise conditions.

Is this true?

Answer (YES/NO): NO